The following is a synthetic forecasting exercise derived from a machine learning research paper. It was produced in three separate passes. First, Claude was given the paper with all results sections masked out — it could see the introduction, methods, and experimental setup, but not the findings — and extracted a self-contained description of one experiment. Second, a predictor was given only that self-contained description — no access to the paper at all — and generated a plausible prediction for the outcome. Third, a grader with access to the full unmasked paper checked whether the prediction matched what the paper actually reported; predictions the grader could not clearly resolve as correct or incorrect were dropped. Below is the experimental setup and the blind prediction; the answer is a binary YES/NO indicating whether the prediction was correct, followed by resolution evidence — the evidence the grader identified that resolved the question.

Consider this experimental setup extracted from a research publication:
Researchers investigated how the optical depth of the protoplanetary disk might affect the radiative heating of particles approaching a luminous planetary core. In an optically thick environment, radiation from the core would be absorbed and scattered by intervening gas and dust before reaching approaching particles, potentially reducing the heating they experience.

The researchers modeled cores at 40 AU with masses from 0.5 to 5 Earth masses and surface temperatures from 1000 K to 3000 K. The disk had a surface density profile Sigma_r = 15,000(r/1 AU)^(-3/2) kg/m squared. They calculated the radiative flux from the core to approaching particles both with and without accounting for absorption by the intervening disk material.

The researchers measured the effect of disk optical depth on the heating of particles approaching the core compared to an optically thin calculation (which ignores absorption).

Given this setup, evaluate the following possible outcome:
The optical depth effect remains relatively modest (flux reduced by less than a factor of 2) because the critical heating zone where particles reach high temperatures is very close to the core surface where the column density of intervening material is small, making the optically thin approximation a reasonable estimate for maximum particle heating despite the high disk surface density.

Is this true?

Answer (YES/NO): YES